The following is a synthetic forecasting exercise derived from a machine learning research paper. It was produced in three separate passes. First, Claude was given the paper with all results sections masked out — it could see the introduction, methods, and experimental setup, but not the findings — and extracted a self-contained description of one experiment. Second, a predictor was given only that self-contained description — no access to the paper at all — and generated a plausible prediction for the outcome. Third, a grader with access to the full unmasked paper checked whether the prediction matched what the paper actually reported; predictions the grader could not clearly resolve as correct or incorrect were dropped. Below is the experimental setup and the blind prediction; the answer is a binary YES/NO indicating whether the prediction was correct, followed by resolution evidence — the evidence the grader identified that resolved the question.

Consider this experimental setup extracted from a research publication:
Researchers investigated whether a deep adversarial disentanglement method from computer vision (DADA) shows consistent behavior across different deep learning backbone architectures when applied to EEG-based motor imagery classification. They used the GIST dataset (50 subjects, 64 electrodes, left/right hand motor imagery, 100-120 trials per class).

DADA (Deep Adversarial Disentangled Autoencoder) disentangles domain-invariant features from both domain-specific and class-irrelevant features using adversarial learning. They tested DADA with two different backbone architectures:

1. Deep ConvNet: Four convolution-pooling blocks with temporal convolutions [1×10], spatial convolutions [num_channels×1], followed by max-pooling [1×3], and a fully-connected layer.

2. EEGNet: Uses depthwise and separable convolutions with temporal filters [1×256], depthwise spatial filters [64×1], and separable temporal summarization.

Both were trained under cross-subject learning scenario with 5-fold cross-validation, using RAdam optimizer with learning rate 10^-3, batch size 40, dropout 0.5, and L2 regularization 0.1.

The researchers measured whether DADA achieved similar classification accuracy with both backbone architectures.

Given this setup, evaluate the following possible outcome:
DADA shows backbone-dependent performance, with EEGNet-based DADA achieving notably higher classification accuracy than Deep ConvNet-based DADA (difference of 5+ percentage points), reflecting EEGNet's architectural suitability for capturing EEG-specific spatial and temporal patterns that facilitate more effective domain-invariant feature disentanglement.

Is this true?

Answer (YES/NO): YES